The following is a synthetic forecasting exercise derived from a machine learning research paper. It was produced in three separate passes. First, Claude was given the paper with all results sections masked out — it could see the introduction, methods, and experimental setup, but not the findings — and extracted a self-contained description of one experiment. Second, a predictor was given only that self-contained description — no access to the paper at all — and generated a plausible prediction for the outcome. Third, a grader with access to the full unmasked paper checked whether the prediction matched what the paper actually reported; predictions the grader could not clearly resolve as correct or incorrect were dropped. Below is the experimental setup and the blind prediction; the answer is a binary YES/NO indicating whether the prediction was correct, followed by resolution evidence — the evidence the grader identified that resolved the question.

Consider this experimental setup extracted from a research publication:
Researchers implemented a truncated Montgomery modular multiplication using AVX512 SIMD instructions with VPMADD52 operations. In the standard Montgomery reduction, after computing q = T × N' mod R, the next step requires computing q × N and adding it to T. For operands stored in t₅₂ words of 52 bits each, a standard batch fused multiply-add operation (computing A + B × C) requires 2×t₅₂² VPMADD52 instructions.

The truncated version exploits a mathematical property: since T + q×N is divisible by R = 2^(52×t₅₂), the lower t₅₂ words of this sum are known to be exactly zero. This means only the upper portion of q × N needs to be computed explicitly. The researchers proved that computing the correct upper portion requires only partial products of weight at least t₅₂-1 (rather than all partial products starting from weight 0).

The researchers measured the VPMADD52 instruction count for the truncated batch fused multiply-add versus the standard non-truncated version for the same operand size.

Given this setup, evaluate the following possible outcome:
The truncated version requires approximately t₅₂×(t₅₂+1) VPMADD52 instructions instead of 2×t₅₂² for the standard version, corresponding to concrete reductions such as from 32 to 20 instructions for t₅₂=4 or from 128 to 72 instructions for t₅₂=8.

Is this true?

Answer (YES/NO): NO